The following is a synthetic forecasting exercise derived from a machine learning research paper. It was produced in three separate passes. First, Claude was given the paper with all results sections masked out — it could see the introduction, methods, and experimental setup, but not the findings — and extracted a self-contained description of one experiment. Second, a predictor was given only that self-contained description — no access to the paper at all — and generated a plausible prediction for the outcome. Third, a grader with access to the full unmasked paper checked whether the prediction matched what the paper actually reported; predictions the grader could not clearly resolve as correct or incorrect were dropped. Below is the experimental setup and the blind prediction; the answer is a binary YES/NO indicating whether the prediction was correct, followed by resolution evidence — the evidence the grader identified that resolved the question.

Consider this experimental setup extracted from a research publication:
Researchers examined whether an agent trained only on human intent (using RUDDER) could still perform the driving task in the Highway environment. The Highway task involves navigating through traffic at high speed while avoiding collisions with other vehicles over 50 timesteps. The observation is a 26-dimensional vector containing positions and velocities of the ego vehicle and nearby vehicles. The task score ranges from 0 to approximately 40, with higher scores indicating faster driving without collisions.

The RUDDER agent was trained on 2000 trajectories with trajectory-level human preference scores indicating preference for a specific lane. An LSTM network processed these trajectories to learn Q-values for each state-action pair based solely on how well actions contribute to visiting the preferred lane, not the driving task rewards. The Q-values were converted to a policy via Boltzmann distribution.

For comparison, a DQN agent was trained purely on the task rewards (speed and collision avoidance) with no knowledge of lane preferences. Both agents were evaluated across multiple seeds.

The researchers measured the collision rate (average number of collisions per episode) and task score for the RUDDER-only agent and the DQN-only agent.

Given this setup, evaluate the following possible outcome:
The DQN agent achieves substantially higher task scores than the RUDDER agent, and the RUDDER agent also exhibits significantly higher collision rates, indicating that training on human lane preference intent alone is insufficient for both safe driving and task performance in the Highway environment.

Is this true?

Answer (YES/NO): YES